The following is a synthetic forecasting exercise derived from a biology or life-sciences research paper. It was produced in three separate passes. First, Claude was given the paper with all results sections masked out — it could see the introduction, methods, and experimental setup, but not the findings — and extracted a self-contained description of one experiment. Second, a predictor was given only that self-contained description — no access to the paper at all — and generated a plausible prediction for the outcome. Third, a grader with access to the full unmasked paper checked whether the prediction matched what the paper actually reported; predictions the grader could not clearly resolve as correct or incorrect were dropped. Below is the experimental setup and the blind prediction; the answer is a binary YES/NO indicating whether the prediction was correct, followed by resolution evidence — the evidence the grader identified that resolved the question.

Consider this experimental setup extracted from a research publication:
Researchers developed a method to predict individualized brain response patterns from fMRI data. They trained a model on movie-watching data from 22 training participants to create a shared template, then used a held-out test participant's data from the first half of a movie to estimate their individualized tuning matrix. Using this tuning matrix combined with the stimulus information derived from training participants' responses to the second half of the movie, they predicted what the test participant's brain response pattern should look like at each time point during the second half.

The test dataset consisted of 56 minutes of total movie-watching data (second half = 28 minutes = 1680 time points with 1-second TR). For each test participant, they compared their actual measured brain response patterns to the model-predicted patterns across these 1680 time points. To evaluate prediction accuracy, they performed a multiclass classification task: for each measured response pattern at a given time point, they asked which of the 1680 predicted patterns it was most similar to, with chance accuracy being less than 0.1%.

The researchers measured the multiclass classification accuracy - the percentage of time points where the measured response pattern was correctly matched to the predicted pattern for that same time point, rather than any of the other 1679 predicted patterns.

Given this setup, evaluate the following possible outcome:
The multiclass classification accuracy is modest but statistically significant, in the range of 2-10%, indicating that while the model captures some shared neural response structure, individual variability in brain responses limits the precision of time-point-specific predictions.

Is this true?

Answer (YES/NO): NO